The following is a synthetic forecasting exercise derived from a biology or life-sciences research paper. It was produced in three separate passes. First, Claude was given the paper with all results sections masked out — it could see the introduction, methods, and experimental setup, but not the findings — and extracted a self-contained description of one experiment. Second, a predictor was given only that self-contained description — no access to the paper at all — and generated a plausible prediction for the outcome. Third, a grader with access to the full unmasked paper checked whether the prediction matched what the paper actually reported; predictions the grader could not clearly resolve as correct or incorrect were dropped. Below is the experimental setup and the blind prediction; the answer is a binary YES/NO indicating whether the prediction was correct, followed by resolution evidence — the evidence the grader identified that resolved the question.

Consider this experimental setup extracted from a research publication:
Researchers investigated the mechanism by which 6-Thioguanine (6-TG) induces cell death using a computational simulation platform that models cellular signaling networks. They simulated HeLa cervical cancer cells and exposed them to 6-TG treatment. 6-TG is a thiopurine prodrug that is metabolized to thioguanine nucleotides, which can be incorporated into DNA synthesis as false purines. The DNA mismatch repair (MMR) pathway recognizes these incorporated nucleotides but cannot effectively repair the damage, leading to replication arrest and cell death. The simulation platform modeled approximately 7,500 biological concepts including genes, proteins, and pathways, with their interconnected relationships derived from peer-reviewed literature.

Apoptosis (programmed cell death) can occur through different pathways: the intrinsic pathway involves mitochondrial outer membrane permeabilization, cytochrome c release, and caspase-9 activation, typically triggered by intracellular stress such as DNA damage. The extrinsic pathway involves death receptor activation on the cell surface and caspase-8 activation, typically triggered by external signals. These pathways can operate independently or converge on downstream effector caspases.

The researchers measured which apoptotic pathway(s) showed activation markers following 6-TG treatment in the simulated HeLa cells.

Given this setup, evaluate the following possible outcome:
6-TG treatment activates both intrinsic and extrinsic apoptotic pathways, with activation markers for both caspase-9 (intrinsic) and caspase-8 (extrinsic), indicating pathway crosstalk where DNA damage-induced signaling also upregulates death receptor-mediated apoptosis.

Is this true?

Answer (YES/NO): YES